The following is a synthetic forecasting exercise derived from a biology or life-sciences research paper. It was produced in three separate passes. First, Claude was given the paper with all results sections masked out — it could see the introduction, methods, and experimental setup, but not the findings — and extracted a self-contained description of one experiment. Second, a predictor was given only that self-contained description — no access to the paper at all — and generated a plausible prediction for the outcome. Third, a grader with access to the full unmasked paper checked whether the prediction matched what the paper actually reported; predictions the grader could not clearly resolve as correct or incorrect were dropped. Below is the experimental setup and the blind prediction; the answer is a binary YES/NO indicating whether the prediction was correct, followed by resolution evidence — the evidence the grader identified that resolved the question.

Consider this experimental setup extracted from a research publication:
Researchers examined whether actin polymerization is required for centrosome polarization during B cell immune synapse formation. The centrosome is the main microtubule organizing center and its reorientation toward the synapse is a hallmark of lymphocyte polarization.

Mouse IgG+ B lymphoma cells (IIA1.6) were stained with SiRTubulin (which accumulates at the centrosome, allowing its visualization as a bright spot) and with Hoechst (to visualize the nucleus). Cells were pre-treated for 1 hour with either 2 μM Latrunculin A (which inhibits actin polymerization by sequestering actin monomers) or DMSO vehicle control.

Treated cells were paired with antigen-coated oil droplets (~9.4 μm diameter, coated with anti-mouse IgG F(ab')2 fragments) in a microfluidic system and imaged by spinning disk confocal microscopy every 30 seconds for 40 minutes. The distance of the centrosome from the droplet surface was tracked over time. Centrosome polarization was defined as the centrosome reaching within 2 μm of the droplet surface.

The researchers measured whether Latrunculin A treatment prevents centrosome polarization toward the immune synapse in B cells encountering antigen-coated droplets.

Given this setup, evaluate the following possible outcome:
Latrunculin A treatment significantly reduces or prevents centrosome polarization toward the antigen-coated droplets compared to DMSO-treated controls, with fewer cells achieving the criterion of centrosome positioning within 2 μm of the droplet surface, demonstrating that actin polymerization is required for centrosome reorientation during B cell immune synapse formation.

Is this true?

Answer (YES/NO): NO